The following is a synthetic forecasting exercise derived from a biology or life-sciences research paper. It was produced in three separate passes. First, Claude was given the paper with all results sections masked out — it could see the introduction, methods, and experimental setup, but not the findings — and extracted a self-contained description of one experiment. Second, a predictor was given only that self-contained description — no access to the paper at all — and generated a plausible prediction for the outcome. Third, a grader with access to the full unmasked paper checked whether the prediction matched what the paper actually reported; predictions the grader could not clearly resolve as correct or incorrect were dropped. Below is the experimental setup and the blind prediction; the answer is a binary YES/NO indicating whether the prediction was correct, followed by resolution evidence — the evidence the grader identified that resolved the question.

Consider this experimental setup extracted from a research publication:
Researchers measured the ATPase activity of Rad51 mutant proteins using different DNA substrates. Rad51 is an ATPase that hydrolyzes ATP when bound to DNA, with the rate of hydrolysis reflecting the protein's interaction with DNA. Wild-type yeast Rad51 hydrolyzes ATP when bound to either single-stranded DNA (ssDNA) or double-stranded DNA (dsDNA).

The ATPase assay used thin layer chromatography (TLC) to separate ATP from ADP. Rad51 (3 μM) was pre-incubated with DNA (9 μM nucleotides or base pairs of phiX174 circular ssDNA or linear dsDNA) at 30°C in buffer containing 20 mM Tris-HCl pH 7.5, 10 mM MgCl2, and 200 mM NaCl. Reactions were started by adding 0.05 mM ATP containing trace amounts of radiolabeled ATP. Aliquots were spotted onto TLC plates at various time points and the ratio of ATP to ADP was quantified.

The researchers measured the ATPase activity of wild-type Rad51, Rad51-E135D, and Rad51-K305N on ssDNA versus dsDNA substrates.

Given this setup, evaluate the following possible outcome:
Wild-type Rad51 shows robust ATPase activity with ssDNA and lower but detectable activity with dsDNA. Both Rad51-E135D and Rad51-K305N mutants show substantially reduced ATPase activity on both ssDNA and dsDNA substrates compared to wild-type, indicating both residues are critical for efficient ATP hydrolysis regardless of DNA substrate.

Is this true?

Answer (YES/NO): YES